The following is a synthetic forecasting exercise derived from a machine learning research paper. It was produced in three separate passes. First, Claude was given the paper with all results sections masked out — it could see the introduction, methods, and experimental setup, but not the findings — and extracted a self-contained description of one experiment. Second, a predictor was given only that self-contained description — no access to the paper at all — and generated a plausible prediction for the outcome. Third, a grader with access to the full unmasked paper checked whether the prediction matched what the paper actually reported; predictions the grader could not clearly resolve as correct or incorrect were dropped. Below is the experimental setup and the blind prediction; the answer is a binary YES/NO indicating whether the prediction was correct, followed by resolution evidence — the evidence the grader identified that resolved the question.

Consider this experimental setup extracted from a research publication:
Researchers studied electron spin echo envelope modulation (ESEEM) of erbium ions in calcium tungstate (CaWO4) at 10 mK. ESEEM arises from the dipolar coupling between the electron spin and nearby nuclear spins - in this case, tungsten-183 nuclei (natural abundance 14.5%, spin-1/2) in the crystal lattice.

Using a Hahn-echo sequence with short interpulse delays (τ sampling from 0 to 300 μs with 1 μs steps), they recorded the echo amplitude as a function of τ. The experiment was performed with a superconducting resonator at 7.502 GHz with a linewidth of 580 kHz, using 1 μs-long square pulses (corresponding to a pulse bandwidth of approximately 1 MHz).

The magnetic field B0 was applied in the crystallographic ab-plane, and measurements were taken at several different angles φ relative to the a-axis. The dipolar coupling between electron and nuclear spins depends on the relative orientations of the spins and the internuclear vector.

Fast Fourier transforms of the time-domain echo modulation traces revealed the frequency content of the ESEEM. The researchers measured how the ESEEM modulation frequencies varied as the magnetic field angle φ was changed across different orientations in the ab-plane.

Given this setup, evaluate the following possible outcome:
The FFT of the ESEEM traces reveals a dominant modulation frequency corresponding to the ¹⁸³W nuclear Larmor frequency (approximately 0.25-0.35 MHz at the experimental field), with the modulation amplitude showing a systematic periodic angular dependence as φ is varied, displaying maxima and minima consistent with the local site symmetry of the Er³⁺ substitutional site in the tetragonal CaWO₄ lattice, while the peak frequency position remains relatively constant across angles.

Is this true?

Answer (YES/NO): NO